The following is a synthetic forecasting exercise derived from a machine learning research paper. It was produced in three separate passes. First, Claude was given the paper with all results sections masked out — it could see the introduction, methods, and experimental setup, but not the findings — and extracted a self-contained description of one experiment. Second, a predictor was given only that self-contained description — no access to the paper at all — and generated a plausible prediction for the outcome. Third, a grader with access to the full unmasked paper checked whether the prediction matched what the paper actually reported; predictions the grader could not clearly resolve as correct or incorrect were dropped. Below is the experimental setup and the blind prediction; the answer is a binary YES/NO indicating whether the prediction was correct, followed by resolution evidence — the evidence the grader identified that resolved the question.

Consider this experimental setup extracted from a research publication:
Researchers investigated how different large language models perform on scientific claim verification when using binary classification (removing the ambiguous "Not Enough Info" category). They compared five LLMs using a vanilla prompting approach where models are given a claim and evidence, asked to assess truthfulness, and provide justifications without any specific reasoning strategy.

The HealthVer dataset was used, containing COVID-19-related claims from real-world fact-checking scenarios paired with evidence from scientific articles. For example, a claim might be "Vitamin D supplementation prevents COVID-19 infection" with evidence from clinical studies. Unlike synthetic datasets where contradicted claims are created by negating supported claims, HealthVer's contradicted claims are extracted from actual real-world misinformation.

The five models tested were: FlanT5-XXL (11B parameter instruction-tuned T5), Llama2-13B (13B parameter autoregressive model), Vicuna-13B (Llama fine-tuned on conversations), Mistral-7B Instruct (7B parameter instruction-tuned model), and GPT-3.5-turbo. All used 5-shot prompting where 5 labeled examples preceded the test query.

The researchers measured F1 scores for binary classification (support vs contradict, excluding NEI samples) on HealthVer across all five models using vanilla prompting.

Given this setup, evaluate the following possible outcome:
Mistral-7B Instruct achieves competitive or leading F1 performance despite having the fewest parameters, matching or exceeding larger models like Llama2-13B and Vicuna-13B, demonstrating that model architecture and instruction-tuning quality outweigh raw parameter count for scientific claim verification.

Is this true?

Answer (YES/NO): YES